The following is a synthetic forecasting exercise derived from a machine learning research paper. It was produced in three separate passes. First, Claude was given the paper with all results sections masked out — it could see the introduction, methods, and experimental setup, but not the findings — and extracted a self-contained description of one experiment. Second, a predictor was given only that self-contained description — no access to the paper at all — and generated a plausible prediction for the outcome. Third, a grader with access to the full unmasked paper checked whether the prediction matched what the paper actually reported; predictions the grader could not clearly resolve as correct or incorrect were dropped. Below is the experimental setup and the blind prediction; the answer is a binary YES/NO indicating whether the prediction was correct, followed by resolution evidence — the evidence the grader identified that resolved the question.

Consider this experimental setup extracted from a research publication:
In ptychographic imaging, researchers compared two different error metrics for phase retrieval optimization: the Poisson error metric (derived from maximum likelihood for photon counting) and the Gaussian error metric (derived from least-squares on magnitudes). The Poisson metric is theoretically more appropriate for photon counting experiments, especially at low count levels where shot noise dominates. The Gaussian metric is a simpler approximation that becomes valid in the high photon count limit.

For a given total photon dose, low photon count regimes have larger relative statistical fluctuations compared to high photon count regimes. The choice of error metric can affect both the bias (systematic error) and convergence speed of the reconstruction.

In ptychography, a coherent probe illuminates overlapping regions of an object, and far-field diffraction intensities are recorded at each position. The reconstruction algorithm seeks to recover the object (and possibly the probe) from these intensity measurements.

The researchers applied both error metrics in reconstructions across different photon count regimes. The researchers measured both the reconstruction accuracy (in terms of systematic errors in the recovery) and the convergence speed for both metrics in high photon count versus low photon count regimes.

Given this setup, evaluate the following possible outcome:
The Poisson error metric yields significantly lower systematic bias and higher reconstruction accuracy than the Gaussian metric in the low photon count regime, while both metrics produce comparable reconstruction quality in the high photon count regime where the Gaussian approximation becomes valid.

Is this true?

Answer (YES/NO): NO